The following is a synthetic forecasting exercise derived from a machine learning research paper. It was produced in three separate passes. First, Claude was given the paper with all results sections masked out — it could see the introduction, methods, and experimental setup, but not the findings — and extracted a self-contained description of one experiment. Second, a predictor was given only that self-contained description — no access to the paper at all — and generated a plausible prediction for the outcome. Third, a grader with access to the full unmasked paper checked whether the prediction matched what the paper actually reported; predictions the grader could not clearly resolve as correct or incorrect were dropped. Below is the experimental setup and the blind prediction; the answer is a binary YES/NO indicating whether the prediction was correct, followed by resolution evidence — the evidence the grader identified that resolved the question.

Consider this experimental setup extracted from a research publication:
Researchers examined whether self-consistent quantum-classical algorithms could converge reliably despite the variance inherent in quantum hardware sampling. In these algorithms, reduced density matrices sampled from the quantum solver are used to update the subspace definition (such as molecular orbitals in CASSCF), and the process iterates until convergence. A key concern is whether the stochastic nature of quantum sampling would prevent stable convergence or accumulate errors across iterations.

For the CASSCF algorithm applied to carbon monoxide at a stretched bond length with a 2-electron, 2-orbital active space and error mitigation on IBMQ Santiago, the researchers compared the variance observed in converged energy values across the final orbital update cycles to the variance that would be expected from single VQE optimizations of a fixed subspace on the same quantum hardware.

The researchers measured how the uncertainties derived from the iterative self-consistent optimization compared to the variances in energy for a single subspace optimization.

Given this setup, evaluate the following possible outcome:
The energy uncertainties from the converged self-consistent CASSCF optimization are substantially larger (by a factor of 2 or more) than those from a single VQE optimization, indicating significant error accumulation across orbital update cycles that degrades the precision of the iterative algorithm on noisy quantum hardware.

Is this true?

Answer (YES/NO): NO